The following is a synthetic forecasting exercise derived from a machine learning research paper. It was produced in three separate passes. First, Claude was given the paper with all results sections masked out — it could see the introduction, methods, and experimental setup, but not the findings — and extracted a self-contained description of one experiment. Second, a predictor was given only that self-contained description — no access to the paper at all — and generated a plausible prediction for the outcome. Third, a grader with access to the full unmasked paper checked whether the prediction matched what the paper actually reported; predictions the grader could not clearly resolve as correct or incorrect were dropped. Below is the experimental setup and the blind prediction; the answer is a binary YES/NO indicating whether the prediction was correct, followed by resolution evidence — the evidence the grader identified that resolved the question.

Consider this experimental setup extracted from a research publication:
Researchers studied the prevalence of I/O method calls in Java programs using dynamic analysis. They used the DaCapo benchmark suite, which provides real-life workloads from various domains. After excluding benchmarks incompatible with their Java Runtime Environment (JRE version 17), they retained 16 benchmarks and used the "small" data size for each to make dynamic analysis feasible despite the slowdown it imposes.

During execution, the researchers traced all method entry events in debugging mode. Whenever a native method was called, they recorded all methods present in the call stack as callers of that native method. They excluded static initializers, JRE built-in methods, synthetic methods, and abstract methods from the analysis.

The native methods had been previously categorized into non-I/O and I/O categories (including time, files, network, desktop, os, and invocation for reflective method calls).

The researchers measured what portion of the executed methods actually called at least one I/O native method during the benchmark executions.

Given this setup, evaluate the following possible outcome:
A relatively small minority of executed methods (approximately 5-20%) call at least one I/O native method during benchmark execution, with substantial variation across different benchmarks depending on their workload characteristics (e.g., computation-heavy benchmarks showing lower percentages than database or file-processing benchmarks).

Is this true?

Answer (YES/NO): NO